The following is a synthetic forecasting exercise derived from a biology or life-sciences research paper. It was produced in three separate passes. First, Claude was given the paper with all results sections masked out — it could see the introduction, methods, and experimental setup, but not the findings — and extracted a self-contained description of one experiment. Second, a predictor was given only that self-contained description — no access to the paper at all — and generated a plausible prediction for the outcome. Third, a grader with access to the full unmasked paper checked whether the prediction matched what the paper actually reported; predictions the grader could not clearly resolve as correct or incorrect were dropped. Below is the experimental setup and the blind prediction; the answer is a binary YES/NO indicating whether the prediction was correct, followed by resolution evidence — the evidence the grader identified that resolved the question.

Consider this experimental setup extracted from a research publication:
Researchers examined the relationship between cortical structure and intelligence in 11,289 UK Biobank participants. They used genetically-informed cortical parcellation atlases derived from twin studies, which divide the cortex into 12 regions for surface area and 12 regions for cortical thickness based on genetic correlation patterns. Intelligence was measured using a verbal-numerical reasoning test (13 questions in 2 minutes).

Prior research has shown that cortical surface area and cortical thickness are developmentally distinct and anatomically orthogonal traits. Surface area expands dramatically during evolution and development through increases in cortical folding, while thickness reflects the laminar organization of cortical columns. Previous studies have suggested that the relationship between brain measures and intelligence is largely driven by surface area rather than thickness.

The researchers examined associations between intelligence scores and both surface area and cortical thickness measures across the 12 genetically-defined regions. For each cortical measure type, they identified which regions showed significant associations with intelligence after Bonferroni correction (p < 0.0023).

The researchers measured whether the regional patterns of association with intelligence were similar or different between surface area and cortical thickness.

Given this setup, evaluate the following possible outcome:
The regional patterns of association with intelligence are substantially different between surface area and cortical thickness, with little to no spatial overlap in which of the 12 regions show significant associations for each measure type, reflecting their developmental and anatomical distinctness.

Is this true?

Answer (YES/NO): YES